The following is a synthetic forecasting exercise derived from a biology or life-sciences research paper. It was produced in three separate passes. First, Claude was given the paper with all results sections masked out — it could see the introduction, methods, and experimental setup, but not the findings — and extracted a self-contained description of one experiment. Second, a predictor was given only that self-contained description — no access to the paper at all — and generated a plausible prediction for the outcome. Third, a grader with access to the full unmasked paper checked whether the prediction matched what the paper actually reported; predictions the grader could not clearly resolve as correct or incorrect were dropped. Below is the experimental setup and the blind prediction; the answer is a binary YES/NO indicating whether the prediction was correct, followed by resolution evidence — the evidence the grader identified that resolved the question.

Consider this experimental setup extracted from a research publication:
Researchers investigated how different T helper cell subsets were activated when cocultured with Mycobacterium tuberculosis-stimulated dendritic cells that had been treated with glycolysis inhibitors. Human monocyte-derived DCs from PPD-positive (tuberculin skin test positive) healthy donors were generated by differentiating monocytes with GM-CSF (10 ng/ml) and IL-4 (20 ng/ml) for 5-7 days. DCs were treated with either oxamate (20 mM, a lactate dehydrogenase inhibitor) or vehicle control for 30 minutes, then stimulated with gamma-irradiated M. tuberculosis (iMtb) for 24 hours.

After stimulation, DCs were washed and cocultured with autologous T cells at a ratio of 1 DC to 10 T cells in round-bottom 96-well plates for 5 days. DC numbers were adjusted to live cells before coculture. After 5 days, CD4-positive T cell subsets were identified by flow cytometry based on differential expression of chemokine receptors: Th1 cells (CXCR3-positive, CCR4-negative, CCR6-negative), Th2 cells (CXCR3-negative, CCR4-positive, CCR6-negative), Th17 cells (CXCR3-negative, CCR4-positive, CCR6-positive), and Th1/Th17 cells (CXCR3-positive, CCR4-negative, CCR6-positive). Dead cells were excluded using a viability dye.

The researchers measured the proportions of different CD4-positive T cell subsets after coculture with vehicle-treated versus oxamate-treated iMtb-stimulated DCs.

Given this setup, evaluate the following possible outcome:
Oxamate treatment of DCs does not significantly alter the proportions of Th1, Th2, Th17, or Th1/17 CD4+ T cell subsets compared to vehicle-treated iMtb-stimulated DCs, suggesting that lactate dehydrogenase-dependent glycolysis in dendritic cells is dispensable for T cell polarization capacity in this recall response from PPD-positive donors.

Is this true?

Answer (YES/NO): YES